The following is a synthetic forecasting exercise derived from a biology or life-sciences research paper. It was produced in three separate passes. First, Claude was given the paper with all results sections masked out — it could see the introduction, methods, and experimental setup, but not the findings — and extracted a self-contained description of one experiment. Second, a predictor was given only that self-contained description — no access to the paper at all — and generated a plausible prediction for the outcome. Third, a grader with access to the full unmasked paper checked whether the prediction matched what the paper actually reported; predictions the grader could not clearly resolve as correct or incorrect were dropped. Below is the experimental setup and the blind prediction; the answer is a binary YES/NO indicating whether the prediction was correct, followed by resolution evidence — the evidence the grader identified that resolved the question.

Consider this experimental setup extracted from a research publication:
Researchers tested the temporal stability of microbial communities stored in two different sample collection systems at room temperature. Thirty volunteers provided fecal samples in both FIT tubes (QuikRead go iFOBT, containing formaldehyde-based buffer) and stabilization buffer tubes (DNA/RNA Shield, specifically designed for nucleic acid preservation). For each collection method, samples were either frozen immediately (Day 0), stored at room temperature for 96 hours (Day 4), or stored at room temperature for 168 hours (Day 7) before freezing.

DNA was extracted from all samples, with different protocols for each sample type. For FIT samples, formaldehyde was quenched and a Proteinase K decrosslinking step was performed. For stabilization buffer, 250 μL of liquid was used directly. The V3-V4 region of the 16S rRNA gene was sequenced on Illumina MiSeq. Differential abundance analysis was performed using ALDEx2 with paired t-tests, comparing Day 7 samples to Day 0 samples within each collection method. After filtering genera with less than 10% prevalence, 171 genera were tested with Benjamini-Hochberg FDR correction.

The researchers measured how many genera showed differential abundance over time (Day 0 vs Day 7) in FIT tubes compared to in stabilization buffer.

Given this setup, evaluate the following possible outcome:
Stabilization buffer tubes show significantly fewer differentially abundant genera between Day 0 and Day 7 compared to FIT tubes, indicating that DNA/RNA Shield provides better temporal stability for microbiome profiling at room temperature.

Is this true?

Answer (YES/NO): NO